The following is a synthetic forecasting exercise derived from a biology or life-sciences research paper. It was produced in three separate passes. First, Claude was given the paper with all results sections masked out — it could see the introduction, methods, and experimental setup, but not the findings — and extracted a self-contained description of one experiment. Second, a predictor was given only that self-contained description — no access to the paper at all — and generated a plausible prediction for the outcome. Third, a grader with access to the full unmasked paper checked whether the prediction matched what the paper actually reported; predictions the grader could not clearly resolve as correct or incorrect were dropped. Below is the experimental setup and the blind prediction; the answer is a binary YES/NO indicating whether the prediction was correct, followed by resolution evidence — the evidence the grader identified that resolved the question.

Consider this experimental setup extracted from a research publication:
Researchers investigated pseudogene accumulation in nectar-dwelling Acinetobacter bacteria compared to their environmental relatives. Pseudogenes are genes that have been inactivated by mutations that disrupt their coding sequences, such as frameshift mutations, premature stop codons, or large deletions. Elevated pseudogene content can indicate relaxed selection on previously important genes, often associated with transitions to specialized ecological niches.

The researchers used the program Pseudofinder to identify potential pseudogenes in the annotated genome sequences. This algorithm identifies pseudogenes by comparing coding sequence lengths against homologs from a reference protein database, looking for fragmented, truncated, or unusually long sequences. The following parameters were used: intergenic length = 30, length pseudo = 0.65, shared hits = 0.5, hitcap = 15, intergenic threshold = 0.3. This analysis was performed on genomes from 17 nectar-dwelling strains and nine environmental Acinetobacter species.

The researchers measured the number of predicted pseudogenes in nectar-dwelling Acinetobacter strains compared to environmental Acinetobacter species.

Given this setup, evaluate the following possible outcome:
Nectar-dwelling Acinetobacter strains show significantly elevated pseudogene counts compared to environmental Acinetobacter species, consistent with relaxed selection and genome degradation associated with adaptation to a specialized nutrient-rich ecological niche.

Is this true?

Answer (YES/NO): NO